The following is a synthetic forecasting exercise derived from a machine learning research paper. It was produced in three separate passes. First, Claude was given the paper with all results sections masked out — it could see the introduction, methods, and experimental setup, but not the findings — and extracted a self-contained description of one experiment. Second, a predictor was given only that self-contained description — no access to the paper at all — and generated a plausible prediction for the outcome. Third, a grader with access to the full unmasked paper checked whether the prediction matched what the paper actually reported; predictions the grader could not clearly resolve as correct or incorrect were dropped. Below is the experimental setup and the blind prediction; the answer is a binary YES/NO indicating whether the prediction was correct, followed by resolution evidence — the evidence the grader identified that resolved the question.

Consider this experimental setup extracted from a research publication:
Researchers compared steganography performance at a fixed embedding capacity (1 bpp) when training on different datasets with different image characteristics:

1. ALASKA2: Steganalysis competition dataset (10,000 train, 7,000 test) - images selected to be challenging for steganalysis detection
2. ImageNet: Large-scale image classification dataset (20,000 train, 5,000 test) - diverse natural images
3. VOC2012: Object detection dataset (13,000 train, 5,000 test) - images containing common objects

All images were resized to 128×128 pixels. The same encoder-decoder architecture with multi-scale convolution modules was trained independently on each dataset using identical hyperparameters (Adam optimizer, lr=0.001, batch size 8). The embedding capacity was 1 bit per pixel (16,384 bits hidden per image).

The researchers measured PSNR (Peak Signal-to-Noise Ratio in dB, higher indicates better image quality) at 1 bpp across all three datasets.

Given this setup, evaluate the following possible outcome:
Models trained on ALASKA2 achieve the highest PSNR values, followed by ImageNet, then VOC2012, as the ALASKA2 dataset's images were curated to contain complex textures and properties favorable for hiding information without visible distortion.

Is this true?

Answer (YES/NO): NO